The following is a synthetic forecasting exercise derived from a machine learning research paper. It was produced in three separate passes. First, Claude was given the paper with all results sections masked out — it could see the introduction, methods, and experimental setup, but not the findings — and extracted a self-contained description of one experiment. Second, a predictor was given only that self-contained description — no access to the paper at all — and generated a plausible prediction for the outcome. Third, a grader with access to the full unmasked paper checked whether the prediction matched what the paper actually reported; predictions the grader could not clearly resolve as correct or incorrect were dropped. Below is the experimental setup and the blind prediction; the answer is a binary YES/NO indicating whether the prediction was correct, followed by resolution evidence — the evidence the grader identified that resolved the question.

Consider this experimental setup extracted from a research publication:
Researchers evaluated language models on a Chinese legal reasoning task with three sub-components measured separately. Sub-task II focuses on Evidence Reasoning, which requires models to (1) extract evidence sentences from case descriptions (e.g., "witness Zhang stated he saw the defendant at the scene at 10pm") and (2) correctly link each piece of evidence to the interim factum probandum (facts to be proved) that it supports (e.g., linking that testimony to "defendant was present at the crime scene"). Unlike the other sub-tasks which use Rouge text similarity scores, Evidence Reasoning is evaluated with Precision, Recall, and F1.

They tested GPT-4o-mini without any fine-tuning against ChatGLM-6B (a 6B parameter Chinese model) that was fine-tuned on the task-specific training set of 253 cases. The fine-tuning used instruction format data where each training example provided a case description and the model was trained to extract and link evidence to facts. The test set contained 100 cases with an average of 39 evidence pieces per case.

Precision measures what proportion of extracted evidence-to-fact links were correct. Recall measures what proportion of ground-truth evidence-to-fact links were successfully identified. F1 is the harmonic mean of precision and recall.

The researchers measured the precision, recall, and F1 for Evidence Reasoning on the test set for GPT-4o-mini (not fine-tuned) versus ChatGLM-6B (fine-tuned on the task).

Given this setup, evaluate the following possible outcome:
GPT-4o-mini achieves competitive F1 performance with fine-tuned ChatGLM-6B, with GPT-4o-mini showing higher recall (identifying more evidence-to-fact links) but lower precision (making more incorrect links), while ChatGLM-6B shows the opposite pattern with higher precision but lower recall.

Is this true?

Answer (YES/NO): NO